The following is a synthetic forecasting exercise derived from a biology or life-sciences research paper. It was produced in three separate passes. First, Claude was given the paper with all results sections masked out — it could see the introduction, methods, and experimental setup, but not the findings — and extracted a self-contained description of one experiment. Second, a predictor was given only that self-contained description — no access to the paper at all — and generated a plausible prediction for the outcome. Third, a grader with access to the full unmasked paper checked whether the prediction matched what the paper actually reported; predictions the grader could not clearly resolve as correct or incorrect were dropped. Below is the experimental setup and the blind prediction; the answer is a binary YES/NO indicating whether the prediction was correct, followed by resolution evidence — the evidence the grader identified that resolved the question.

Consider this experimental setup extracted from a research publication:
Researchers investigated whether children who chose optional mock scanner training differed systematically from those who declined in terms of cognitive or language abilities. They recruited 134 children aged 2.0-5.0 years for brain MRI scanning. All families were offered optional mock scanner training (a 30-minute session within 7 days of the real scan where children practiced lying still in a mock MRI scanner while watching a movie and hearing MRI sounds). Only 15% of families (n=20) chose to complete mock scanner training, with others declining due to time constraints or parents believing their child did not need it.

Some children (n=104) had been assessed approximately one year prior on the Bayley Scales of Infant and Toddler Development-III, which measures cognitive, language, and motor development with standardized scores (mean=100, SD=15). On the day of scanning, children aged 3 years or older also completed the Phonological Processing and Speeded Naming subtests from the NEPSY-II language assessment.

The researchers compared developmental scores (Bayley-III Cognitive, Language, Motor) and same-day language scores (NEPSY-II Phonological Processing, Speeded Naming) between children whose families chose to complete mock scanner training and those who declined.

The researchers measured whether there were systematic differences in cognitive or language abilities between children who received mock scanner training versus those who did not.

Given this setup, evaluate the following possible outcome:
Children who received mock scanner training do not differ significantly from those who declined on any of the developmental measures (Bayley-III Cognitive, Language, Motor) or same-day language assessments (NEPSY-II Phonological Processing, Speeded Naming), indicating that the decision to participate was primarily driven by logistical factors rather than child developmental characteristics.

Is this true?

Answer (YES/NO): NO